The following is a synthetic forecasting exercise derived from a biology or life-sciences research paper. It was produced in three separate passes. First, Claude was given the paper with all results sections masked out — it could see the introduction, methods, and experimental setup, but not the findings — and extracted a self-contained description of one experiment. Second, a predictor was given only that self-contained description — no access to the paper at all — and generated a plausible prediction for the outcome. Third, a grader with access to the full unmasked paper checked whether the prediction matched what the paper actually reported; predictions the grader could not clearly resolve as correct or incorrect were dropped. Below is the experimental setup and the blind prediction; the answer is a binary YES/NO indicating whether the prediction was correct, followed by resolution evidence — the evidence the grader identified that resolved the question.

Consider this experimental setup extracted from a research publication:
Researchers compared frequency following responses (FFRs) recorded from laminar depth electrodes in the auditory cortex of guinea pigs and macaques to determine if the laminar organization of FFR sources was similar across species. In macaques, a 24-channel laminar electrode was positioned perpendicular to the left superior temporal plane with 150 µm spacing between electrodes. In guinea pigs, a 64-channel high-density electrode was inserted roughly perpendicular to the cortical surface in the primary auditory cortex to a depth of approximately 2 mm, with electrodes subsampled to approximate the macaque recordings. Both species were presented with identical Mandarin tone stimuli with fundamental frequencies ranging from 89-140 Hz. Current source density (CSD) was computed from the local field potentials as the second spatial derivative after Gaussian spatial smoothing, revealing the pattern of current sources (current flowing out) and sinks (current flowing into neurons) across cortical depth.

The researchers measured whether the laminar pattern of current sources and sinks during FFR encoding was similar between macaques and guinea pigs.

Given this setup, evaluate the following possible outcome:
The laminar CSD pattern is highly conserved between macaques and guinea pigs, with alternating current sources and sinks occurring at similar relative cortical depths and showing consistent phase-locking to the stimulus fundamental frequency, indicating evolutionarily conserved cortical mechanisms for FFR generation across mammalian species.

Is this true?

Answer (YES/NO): YES